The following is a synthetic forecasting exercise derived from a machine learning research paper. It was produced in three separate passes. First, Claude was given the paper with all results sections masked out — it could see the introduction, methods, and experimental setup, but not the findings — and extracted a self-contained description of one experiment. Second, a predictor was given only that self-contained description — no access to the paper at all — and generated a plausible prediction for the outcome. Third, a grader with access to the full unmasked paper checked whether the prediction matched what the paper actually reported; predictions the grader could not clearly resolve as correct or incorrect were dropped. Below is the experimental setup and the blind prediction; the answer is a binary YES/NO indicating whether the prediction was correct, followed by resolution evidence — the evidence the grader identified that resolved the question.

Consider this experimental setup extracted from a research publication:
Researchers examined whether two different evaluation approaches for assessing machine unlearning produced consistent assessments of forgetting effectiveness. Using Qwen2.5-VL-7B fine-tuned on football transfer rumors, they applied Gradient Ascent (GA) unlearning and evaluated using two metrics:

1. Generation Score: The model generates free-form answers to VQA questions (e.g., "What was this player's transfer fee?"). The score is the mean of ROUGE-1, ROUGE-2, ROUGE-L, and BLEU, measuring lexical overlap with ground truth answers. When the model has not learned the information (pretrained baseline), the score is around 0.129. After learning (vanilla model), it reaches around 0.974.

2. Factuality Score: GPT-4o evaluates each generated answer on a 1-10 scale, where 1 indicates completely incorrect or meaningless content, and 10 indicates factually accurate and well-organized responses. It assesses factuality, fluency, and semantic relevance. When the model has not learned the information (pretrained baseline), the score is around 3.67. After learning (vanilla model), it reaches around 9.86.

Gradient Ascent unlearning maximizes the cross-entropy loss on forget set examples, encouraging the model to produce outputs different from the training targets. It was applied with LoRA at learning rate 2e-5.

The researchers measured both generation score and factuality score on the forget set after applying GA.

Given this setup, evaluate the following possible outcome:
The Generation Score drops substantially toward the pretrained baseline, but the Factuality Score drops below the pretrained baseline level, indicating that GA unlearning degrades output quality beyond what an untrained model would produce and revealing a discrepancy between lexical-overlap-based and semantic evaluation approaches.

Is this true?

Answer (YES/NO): NO